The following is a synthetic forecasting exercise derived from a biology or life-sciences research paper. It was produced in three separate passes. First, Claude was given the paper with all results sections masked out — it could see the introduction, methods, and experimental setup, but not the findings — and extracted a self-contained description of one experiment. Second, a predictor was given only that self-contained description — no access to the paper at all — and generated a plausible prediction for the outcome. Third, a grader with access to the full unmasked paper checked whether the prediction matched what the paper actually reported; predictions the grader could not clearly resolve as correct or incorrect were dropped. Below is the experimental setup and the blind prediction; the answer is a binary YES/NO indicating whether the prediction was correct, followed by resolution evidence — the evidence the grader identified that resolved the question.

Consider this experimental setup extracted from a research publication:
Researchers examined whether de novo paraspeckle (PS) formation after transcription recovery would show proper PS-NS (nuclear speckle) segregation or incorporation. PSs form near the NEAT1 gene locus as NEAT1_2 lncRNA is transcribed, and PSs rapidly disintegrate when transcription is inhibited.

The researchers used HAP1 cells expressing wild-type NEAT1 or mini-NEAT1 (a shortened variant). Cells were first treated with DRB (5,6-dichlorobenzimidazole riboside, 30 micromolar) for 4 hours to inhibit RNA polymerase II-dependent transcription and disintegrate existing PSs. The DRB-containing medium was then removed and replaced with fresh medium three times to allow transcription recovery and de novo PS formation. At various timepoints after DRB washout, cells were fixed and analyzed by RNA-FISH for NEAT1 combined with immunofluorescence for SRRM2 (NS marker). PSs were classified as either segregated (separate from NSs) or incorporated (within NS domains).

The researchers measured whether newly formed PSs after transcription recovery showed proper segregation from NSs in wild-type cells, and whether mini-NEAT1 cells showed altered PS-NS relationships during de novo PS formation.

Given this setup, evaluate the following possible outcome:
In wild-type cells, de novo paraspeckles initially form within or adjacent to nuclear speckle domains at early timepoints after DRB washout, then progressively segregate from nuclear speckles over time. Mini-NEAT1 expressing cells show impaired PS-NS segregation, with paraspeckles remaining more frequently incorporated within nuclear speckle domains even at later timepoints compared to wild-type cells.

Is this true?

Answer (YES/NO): NO